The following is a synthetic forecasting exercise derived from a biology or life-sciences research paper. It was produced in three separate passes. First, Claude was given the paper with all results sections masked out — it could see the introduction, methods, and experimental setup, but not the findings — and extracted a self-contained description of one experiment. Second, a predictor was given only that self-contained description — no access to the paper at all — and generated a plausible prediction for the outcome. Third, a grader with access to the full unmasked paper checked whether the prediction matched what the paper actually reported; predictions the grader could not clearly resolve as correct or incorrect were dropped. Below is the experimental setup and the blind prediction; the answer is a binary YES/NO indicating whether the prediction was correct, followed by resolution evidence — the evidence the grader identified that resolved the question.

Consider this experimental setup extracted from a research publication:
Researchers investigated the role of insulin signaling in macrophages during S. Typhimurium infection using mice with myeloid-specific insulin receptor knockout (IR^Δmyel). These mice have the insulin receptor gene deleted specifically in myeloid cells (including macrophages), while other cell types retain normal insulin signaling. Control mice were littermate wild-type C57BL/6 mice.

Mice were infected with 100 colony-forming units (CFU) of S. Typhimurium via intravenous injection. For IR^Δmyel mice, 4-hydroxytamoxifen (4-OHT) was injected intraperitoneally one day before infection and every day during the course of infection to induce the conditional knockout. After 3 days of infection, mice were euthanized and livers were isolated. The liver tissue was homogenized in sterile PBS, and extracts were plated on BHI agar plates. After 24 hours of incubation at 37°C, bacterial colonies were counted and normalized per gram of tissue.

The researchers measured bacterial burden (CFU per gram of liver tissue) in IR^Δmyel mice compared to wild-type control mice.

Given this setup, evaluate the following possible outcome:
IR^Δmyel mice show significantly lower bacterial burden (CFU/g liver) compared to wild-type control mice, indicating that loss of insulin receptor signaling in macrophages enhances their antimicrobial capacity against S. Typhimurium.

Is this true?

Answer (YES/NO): NO